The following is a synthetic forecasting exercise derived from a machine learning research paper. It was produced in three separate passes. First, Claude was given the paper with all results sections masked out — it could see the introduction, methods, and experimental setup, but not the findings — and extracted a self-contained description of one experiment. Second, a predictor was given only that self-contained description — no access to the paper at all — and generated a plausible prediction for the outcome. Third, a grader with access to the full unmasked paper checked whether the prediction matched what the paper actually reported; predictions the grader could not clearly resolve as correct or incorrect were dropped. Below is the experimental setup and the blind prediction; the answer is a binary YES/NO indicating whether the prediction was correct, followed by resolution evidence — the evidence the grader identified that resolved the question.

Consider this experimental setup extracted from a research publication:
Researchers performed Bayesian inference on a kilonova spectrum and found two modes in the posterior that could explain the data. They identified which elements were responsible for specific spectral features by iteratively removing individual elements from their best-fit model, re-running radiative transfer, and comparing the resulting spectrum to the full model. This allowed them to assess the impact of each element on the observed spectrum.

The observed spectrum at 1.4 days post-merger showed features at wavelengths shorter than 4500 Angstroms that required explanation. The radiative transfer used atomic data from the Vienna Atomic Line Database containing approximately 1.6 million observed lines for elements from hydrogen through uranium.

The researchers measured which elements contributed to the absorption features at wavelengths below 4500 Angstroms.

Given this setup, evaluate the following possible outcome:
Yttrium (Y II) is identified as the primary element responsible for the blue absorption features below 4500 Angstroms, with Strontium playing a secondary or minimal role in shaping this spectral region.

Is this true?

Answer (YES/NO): NO